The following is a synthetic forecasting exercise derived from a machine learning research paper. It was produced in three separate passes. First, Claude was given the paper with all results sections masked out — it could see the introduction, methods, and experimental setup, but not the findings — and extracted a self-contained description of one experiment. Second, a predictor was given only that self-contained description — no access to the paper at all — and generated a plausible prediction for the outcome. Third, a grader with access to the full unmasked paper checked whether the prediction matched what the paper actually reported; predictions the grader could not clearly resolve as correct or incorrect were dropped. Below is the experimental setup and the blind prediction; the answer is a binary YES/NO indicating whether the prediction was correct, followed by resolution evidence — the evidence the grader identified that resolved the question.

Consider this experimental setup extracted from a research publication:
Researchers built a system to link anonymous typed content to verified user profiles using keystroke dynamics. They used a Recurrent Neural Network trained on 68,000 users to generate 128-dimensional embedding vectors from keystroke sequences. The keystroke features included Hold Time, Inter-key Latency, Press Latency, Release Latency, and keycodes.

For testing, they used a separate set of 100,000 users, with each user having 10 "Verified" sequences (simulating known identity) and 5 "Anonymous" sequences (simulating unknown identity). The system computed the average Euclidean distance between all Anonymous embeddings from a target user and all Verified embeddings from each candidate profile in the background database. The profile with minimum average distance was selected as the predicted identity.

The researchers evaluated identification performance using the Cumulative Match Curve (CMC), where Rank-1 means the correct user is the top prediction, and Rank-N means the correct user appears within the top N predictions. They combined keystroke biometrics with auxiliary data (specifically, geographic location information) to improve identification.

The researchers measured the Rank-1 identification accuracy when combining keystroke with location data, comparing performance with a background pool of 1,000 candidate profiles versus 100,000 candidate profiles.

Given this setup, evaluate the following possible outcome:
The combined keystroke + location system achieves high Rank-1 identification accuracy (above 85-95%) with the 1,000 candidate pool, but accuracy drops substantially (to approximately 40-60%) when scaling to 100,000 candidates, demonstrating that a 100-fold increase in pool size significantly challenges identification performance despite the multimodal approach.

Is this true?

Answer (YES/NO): NO